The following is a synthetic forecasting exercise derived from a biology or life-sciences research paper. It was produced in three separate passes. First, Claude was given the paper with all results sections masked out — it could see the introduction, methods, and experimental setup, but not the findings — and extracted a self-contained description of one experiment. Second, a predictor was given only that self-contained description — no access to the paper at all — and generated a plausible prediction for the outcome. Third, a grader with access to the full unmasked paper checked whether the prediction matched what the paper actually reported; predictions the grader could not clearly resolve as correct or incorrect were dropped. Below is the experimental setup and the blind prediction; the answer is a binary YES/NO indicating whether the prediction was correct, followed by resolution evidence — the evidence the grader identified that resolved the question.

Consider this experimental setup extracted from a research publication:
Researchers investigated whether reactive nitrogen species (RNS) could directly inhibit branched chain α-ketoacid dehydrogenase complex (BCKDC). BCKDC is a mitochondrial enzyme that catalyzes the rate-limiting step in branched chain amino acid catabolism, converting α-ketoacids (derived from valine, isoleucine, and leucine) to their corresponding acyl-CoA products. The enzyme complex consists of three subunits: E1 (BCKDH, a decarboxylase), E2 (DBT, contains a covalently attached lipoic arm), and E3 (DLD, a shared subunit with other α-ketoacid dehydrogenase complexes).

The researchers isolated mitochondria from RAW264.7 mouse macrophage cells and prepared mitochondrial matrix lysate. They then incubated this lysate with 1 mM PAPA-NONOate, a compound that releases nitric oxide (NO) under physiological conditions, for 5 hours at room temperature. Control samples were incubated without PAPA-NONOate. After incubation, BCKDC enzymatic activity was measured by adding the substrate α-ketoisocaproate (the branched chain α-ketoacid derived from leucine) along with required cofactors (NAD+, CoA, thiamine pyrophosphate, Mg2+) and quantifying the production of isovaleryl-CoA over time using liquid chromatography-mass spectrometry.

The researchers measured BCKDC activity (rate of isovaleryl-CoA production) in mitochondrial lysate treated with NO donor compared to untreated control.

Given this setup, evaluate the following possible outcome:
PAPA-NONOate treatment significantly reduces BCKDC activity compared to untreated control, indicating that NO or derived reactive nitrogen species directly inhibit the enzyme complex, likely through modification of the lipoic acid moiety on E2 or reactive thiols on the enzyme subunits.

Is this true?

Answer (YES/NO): YES